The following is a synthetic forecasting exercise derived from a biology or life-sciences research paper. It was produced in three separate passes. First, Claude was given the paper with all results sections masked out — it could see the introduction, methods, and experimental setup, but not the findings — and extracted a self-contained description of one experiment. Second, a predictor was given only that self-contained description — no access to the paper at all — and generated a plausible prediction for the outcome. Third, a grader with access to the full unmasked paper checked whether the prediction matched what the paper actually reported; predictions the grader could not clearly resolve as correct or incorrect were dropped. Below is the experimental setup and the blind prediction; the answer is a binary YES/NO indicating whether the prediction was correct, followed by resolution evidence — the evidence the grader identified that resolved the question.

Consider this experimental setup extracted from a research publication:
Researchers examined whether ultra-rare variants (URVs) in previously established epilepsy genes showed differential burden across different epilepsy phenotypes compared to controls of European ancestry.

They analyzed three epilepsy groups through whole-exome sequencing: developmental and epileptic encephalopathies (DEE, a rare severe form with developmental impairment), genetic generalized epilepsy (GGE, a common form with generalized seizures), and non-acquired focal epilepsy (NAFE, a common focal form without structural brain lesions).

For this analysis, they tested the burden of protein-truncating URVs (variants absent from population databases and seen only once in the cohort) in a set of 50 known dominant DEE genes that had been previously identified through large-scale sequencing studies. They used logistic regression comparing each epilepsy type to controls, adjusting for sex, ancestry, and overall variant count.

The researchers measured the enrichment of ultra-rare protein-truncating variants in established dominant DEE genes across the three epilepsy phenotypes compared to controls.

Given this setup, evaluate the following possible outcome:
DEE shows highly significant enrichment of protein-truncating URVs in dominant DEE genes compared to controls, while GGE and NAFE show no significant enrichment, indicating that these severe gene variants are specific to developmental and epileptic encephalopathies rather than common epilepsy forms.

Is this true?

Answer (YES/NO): NO